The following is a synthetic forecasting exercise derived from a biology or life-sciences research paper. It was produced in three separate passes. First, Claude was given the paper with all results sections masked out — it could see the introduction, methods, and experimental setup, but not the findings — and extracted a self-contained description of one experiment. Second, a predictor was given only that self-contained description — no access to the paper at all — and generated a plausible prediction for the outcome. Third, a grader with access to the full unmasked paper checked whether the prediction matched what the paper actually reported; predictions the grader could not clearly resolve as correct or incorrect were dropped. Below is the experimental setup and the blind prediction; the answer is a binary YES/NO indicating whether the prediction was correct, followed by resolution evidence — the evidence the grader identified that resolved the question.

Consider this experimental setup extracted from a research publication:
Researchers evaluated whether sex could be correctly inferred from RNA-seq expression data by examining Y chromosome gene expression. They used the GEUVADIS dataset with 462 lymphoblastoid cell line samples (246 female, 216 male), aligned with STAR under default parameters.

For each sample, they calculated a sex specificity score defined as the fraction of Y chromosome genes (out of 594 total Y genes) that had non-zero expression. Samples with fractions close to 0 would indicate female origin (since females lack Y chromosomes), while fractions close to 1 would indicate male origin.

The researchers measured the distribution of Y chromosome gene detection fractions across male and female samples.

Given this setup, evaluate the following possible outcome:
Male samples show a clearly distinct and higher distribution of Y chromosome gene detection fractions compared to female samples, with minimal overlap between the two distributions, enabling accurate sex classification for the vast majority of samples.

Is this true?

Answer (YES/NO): YES